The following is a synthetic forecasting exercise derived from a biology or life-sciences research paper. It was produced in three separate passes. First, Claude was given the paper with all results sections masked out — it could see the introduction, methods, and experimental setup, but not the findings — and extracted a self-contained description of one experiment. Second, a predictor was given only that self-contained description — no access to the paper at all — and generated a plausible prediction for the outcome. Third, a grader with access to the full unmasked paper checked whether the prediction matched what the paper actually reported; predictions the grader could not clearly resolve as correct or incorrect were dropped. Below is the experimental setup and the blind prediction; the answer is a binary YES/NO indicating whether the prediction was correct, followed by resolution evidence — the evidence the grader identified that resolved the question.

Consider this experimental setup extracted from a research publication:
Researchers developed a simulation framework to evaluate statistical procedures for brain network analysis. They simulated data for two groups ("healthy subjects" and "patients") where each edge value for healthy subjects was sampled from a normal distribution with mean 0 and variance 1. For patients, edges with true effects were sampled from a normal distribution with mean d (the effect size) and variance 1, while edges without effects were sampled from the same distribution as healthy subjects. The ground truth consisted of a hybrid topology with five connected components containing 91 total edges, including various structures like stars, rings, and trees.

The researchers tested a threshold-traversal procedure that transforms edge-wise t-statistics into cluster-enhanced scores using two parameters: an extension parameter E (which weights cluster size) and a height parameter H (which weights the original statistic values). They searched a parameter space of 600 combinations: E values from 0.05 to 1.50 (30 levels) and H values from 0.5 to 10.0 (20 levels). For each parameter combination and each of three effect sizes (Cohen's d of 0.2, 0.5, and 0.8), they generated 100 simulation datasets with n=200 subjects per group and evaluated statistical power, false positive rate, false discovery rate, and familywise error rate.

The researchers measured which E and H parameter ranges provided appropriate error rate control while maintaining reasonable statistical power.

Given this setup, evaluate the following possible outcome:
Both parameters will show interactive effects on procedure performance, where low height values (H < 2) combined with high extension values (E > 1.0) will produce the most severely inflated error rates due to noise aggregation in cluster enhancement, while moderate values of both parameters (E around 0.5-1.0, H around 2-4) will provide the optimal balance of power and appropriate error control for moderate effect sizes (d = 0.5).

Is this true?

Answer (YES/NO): NO